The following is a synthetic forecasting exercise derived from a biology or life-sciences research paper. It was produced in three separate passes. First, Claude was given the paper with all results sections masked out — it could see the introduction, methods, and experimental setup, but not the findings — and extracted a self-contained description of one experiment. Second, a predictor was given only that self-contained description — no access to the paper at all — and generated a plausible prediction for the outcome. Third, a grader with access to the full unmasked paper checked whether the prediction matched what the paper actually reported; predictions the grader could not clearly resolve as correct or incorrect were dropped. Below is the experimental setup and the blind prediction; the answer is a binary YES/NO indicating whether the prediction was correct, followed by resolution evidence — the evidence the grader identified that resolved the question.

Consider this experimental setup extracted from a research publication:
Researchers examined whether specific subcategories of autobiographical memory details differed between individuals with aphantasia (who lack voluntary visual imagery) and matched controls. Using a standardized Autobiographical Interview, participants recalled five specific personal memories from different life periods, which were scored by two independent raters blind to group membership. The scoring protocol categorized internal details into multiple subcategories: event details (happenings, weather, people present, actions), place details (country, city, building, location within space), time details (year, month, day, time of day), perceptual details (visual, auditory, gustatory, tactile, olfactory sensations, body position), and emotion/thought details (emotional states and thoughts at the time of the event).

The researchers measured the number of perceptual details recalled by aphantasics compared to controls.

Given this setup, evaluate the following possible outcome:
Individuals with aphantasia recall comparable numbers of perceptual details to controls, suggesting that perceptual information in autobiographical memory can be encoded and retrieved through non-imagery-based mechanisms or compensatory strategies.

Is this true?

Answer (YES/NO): NO